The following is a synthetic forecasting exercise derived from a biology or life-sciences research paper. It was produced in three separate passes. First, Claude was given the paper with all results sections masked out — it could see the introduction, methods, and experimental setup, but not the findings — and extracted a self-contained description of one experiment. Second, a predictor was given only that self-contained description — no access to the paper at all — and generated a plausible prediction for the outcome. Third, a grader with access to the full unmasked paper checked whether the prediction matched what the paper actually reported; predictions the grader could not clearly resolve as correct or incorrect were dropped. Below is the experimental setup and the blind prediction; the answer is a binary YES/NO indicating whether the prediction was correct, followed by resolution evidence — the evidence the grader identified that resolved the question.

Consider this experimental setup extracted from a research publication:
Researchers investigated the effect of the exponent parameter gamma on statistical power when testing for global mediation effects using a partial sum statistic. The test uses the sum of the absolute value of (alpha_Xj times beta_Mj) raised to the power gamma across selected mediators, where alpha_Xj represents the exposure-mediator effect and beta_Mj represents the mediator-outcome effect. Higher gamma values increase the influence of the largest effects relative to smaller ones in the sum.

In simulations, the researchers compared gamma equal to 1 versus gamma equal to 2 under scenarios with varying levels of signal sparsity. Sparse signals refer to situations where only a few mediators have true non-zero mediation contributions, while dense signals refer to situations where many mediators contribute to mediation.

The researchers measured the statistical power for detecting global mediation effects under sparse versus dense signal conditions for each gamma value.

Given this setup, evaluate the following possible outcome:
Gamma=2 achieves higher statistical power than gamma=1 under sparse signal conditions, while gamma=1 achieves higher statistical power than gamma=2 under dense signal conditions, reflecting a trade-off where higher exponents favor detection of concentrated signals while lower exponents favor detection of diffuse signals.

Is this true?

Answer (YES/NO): NO